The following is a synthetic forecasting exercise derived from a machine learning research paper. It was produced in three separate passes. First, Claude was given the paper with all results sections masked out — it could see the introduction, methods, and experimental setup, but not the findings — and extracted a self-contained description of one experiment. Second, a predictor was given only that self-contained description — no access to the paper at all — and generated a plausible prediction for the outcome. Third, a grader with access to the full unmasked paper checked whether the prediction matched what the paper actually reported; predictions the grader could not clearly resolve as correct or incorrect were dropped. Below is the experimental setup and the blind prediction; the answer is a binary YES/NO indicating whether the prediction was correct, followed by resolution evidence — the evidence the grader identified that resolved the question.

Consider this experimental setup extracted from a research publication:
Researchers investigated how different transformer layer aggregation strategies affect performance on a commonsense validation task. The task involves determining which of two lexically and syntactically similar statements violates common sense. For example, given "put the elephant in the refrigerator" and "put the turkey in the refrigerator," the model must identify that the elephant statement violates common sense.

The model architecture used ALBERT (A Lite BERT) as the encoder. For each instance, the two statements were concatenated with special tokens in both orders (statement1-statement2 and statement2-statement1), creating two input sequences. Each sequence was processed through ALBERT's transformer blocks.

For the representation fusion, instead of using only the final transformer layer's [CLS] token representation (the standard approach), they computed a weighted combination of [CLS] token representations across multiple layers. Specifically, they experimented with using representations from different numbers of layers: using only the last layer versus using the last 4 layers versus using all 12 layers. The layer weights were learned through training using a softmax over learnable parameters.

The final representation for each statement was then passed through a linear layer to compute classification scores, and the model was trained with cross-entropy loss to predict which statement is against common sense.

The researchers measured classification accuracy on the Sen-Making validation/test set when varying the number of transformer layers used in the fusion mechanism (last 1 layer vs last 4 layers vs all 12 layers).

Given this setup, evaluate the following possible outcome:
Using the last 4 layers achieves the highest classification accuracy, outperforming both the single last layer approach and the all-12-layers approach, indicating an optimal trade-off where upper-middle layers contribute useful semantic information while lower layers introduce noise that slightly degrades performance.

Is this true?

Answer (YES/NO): YES